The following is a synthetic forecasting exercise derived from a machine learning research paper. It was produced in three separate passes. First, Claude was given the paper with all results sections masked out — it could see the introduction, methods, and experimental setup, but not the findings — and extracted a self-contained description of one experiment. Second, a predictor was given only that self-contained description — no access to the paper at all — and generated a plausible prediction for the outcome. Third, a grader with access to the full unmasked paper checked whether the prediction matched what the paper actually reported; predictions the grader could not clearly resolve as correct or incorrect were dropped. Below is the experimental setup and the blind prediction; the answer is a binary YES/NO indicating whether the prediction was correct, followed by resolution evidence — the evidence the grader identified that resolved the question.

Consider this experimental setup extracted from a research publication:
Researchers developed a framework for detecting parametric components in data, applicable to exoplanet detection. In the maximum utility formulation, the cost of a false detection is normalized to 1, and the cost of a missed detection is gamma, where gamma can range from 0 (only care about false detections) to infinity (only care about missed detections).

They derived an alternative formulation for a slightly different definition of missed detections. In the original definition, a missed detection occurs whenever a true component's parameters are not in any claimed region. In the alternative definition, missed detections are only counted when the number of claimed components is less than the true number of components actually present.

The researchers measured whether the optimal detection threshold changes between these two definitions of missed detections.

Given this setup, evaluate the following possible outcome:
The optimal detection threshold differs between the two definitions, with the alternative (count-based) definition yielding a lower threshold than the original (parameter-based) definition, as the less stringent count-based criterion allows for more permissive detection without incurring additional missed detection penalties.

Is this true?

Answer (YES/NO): NO